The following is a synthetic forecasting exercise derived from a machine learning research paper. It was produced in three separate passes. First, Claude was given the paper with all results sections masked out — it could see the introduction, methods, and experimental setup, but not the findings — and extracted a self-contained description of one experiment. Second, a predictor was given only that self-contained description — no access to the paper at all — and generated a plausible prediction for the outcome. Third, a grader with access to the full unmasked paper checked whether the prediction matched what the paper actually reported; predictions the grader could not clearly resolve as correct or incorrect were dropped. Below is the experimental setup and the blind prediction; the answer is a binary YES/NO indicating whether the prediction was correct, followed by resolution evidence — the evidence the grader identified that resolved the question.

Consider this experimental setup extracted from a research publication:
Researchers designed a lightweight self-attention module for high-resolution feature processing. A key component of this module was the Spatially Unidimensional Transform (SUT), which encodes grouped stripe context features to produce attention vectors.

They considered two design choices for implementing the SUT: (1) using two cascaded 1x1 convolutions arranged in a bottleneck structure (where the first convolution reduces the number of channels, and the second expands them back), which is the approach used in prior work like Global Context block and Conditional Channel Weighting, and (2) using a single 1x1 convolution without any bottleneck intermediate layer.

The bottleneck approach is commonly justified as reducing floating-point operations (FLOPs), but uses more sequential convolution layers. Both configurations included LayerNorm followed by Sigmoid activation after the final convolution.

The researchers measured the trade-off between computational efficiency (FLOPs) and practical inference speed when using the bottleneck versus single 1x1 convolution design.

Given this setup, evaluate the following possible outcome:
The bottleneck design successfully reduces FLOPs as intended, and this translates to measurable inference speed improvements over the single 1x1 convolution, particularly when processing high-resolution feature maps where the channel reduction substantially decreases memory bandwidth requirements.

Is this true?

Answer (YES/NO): NO